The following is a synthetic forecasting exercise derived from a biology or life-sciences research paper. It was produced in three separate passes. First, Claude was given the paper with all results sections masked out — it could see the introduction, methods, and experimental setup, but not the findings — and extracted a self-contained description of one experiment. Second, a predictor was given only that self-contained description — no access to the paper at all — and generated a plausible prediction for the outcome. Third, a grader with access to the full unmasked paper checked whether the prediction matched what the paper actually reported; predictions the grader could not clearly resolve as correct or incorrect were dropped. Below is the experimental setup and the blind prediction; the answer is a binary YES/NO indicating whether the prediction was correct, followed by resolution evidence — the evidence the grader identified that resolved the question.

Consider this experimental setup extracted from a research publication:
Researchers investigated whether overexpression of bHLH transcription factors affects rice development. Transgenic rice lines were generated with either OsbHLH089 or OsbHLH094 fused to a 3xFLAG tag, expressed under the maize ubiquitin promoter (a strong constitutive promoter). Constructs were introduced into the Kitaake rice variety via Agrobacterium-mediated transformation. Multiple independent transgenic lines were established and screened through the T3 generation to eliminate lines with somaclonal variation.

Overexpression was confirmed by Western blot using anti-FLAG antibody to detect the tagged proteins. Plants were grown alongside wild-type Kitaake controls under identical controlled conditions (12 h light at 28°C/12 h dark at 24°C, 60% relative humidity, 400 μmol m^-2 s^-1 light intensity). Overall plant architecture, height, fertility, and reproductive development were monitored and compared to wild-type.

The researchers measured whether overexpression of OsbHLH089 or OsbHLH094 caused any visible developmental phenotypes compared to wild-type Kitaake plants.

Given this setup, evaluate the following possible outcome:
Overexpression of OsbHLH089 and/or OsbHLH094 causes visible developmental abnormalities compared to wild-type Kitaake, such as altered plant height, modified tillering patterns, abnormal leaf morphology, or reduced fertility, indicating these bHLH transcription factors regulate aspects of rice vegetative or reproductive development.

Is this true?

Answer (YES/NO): NO